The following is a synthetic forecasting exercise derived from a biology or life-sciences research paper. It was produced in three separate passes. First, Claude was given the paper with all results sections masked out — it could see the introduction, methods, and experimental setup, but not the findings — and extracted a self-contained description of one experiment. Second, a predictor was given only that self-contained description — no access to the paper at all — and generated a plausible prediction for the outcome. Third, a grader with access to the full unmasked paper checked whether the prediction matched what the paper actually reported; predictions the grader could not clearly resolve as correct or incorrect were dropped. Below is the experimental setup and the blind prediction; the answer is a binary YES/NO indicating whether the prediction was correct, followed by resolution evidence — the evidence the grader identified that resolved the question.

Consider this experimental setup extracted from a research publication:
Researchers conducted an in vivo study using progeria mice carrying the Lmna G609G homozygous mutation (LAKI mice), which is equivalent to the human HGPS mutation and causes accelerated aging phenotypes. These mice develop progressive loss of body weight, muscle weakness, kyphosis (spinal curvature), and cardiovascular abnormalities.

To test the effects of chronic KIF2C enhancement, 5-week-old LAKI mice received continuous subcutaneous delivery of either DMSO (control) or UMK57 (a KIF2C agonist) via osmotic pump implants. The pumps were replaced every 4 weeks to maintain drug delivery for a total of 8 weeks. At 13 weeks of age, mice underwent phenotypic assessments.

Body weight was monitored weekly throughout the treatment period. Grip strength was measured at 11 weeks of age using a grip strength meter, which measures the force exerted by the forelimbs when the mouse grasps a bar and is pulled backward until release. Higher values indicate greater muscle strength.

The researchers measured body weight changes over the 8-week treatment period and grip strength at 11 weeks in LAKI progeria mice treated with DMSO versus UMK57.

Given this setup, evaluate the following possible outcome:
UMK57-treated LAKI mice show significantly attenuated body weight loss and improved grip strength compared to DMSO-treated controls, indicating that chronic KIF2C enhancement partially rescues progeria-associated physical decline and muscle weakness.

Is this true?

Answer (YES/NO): YES